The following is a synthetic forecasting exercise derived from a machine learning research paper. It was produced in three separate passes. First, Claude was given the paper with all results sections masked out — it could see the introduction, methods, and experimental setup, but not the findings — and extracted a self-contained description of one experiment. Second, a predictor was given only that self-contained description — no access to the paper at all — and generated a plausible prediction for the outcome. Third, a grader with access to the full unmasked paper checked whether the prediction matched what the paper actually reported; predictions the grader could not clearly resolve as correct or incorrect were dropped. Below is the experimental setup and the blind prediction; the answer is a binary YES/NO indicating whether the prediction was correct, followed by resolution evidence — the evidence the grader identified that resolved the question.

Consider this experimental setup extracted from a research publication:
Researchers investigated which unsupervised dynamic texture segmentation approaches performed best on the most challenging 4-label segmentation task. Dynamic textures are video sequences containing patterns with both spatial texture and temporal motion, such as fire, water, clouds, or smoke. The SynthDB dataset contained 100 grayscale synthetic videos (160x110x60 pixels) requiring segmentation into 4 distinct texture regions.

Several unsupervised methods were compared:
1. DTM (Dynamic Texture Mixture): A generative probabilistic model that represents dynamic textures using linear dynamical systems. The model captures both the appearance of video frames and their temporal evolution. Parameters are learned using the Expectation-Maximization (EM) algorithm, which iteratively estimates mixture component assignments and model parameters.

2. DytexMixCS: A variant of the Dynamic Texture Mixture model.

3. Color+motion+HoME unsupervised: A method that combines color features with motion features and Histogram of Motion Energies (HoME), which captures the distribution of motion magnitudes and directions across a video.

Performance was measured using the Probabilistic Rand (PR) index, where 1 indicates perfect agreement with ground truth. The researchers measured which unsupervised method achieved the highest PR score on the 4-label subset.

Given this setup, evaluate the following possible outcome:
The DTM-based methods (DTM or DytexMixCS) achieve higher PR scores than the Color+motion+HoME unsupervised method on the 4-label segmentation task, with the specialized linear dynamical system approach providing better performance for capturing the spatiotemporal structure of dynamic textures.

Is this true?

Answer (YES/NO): YES